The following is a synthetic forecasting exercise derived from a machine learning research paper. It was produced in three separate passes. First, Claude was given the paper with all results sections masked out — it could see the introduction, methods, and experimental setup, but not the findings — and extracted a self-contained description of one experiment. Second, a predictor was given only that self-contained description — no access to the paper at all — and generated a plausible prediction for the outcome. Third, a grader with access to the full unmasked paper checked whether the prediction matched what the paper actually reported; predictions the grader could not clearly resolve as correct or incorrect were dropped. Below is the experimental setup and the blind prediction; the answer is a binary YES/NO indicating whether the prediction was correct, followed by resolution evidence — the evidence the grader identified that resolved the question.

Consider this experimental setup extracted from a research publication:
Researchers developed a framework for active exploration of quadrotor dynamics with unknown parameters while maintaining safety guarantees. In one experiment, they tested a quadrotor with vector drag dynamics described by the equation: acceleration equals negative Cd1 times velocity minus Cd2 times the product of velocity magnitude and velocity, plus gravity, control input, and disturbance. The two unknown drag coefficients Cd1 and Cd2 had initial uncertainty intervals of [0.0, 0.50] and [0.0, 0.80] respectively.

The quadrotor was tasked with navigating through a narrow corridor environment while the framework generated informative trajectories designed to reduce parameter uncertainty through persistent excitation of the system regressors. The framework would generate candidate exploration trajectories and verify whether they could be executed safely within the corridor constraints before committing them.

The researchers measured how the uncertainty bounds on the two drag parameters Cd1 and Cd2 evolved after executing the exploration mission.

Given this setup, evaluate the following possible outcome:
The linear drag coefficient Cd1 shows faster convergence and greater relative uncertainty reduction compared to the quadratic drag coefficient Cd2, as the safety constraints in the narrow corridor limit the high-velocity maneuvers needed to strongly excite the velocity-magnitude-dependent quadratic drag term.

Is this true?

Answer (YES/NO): NO